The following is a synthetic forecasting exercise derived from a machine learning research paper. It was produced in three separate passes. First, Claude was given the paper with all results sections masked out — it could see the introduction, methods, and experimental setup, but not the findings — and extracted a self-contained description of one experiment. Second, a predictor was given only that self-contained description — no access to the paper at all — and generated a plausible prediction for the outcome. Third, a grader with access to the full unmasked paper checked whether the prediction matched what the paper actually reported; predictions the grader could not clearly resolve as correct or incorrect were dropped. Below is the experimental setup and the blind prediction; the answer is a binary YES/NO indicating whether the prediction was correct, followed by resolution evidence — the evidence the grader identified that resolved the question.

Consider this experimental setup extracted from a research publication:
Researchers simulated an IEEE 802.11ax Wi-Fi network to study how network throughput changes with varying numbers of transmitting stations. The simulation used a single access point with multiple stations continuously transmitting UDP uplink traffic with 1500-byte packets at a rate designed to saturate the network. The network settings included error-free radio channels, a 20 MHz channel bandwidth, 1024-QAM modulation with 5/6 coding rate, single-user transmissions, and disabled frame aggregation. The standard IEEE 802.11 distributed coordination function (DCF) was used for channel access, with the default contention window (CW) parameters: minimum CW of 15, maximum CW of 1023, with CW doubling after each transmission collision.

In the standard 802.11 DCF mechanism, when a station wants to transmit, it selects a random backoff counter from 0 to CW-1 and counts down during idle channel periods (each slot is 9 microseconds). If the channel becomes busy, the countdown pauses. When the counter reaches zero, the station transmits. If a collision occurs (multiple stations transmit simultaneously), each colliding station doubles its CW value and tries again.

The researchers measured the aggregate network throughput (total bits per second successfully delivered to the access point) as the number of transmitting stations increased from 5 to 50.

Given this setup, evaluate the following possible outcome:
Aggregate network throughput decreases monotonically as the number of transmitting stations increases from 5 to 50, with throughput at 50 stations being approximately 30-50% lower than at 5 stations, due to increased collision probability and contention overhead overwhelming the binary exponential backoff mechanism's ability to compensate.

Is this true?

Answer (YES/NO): NO